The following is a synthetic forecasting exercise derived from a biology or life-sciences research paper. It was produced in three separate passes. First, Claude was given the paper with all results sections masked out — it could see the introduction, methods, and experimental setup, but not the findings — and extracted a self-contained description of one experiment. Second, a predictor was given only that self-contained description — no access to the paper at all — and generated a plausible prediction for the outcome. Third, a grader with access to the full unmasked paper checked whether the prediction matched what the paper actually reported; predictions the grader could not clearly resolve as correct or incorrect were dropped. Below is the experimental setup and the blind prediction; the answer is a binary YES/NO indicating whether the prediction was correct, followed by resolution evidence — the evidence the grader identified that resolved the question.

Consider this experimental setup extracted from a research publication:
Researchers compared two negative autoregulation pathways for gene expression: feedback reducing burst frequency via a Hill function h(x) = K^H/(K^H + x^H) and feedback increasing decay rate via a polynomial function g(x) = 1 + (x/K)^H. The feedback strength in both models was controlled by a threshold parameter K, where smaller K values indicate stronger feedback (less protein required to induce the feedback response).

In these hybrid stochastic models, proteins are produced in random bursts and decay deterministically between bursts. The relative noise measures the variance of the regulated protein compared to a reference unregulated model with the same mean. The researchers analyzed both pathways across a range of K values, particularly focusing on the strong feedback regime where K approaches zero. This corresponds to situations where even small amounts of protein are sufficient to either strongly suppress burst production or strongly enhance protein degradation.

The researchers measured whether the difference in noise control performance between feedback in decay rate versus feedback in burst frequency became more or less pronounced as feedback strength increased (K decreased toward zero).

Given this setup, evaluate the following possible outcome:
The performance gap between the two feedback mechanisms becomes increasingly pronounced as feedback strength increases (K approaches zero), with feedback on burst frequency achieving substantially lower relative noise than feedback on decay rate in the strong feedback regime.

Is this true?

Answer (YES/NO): NO